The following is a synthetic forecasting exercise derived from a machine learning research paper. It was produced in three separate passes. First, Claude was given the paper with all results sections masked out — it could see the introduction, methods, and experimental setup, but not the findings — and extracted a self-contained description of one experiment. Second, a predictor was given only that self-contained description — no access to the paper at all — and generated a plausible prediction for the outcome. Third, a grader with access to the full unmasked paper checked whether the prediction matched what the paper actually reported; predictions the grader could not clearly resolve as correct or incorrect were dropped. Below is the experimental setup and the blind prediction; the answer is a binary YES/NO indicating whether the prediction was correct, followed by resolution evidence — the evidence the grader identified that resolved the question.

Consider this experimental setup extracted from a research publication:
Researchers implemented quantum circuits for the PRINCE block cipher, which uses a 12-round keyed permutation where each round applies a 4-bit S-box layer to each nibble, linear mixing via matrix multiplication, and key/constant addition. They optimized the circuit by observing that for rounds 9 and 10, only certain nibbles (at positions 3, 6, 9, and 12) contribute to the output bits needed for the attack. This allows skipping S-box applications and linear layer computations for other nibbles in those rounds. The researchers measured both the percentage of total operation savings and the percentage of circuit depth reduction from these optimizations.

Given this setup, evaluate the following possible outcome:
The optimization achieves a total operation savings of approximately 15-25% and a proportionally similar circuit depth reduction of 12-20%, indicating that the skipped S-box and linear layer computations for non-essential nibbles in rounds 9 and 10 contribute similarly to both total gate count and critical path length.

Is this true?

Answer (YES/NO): NO